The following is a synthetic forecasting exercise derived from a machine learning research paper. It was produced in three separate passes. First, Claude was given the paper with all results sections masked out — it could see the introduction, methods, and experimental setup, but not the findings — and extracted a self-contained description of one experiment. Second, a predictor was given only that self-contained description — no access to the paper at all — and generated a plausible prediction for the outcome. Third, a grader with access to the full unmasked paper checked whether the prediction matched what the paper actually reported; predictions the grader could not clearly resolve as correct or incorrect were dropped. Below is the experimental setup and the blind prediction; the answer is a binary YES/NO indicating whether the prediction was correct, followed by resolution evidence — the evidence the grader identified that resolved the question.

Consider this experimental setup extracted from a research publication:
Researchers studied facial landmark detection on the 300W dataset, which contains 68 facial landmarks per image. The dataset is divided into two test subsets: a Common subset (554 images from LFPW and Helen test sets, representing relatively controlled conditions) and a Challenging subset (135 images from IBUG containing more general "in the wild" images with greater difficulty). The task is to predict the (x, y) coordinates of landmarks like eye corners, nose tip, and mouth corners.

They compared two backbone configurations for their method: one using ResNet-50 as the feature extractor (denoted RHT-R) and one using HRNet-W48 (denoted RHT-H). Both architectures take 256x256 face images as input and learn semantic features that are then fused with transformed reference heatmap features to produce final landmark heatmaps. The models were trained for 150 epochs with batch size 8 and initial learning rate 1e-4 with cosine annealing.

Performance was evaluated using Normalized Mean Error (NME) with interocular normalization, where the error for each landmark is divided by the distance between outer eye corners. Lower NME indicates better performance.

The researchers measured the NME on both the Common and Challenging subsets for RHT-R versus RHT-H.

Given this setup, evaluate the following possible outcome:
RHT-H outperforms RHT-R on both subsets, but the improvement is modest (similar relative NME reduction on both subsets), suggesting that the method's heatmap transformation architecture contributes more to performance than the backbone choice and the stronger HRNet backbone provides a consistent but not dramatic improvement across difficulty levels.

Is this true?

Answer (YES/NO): NO